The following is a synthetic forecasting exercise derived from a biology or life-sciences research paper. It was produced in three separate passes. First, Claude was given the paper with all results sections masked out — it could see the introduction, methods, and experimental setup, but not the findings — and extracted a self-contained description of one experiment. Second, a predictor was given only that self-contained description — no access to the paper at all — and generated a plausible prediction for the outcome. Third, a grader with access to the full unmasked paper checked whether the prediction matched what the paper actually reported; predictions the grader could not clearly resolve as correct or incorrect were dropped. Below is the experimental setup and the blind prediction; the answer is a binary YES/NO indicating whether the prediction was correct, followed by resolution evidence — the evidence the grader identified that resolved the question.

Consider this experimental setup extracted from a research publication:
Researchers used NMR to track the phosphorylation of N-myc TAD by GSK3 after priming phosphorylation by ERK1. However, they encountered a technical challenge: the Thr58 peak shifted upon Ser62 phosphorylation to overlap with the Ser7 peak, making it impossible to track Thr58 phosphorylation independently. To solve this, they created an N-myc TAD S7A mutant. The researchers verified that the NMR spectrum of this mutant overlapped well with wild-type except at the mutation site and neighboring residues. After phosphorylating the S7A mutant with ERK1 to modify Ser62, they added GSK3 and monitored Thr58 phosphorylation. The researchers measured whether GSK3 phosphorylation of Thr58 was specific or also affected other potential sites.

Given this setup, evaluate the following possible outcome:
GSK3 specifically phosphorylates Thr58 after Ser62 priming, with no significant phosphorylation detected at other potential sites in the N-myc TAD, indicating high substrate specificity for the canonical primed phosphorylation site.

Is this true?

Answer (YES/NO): YES